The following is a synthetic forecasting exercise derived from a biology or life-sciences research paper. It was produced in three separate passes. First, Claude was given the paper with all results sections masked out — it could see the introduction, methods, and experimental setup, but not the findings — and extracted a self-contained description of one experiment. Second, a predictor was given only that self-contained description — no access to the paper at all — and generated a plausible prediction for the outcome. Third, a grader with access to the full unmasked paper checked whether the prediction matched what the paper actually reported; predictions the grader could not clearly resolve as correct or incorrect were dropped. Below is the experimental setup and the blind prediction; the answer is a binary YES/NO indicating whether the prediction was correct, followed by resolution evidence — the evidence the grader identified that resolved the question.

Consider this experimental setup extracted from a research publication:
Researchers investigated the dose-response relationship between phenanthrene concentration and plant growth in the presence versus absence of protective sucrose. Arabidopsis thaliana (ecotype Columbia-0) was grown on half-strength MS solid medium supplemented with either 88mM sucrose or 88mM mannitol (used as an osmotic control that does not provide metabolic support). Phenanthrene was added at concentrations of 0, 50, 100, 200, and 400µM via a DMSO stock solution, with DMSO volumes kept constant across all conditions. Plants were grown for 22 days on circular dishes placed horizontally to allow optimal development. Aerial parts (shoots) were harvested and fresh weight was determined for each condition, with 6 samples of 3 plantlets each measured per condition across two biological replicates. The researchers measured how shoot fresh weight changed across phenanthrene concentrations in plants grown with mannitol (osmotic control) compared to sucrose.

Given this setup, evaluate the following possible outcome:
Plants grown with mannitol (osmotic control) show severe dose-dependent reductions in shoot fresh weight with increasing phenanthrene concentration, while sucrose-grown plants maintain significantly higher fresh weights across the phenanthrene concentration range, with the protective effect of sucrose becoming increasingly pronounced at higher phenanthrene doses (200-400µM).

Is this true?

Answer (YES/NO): YES